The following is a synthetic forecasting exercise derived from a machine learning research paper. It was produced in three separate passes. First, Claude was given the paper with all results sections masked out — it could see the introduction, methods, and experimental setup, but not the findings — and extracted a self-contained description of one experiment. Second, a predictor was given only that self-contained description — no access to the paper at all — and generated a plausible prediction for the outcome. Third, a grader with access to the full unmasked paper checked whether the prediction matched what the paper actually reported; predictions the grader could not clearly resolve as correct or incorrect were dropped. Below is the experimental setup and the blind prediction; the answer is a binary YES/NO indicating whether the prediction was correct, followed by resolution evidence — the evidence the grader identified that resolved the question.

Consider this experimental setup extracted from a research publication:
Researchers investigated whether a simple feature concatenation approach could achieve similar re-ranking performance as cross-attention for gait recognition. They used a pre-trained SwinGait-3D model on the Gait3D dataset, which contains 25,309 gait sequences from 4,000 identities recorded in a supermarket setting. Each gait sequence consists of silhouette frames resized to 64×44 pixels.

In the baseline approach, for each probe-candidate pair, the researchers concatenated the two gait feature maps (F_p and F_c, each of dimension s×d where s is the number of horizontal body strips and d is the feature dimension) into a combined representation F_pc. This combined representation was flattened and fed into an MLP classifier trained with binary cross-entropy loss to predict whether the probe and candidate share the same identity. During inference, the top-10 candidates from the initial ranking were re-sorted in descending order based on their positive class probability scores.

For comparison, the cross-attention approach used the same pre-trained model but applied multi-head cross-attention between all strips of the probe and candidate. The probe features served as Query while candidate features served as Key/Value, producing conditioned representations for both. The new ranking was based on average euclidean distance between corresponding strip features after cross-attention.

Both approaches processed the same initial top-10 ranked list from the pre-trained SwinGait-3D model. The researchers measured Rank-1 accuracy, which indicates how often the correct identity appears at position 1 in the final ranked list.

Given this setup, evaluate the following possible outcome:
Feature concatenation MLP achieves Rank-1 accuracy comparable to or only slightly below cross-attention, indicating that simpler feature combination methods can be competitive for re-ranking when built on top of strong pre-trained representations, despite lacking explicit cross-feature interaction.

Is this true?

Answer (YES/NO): NO